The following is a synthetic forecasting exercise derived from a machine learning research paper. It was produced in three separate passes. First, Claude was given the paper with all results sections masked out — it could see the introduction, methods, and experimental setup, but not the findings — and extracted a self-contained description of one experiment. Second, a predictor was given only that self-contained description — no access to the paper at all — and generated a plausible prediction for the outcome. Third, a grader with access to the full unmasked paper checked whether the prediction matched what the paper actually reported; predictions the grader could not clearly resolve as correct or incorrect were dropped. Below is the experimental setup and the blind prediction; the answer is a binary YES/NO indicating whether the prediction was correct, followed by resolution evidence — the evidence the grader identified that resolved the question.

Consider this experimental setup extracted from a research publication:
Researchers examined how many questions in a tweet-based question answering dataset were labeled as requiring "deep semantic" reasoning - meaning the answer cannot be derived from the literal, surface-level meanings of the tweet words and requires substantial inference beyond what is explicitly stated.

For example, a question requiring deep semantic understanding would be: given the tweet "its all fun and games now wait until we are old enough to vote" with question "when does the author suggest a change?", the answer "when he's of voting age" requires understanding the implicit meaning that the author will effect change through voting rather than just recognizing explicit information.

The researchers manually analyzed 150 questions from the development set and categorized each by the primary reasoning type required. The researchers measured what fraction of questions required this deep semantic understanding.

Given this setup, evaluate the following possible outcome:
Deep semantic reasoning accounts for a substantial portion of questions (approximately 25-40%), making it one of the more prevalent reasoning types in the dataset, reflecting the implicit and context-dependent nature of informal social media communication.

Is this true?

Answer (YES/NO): NO